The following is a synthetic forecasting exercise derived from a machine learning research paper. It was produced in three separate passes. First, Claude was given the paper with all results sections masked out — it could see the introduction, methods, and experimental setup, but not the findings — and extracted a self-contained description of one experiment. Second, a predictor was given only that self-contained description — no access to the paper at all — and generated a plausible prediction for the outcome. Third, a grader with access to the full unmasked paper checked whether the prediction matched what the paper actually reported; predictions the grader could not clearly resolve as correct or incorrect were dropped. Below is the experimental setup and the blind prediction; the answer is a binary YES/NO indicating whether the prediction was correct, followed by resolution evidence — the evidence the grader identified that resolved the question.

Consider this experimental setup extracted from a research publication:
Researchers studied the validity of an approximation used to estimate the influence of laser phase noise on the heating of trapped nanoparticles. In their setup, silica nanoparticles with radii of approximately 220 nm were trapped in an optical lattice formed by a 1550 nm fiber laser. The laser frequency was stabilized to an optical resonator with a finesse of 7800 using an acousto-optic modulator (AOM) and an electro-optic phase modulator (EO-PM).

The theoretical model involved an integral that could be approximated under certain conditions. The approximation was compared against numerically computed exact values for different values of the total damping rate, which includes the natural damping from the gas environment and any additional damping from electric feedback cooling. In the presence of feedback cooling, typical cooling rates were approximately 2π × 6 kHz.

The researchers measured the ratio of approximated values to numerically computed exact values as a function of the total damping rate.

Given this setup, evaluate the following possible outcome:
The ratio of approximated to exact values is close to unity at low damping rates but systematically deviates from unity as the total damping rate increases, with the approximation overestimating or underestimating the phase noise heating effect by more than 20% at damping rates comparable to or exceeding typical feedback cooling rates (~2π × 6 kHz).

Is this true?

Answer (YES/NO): NO